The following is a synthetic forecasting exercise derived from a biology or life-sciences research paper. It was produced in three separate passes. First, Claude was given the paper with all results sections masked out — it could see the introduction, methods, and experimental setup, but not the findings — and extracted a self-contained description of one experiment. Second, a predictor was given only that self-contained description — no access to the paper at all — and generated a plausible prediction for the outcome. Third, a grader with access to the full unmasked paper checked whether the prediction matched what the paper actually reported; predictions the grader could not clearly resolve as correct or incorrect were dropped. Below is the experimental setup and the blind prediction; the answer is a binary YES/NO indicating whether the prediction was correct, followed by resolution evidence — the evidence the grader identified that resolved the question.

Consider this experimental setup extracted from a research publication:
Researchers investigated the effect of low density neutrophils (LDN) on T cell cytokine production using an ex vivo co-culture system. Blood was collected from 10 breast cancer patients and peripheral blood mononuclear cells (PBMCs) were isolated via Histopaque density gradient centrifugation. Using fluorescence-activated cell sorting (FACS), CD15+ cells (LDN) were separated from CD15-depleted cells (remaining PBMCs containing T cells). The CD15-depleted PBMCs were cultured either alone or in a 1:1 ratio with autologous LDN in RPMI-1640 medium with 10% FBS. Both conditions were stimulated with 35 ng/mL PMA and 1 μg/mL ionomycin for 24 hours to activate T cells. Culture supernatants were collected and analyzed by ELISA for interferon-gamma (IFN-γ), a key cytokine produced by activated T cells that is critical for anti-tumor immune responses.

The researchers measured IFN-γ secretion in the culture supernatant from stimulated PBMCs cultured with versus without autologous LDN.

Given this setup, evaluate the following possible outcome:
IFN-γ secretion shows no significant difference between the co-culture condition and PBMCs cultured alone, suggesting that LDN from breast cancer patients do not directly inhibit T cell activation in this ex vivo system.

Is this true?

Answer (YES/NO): NO